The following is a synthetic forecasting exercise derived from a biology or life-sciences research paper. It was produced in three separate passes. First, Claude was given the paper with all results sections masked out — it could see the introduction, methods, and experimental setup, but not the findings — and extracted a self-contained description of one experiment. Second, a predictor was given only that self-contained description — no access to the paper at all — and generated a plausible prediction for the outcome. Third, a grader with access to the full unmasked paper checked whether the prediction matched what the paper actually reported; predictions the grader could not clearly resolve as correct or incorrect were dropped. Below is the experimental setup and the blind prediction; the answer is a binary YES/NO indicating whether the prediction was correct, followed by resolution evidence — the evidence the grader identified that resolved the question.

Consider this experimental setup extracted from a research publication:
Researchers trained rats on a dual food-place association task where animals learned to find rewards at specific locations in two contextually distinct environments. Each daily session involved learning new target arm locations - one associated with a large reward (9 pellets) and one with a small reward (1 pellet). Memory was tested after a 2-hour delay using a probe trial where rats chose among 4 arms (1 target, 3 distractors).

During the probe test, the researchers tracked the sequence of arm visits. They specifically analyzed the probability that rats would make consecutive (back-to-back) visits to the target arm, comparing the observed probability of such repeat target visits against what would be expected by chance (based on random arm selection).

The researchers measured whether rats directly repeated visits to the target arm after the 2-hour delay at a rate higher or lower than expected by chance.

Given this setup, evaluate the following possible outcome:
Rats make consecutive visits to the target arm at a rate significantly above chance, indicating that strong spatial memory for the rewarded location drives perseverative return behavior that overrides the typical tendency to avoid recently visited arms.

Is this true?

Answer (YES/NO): NO